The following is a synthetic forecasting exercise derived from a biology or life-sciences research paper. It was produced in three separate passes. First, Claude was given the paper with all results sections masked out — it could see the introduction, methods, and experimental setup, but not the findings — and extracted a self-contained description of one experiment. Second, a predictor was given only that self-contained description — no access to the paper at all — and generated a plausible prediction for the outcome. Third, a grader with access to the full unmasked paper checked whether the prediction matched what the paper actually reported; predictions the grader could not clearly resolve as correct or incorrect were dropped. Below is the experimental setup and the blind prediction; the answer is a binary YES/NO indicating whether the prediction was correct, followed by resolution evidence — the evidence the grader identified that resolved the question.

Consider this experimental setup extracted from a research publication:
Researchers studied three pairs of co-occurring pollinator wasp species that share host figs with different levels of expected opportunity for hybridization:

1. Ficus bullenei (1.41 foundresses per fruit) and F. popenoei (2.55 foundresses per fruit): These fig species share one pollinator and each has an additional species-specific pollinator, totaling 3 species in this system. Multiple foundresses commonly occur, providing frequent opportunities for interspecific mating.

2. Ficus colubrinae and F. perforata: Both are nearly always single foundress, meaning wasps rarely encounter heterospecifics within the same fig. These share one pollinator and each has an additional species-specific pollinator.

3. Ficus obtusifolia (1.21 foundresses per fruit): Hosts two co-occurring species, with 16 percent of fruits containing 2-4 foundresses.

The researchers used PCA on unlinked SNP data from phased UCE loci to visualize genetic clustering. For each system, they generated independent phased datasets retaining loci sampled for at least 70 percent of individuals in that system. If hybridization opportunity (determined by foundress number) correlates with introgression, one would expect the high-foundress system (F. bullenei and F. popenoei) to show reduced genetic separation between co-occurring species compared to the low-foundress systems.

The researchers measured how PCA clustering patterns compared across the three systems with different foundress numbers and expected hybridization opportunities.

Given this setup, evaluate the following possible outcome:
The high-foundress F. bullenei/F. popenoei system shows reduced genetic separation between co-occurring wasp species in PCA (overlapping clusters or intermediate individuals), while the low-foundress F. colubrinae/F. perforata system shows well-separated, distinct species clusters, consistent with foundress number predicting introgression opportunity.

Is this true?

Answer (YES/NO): NO